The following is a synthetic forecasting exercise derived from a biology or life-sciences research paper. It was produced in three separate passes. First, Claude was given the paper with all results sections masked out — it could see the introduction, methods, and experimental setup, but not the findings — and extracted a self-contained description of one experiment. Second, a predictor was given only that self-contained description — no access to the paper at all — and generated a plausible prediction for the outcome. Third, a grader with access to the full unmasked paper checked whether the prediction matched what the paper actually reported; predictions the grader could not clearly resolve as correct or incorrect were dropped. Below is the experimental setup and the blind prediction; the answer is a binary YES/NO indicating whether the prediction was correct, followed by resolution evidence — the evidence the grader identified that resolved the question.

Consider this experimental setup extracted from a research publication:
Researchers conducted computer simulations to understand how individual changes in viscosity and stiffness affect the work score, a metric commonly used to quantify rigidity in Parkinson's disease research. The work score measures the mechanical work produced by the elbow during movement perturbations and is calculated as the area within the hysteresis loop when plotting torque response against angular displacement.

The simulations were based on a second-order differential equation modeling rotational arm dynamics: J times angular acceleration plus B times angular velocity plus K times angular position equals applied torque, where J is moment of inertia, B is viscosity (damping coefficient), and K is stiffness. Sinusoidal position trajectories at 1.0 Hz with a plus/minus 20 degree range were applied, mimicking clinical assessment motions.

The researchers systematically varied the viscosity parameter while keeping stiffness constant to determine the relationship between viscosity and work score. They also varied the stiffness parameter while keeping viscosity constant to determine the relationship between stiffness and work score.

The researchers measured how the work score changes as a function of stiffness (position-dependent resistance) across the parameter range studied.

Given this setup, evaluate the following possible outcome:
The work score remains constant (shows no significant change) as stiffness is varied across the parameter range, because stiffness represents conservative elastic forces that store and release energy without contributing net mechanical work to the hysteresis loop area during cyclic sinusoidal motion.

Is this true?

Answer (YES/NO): NO